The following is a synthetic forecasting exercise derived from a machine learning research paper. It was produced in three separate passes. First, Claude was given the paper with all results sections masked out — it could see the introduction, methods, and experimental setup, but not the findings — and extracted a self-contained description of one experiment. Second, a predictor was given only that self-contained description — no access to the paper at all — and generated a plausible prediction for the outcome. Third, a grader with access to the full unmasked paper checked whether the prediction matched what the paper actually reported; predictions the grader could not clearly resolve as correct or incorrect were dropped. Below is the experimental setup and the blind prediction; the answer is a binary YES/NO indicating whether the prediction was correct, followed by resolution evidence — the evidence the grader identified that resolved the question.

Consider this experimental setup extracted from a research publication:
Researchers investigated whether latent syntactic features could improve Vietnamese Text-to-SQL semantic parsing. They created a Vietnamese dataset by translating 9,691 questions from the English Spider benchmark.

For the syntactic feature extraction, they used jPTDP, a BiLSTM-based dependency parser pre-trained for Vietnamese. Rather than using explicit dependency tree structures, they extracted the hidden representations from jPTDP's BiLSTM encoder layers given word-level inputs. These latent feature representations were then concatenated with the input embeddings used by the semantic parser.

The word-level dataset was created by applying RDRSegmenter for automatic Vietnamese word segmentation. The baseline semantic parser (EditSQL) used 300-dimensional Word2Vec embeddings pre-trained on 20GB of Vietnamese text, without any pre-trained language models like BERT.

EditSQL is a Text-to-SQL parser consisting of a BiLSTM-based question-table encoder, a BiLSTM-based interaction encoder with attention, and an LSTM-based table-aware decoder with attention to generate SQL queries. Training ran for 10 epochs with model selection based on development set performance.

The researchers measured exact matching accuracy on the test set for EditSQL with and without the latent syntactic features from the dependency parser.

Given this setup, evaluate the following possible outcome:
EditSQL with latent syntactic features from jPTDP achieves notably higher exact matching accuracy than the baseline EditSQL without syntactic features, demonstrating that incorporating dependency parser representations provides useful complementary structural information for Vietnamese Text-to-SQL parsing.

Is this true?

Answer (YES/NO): YES